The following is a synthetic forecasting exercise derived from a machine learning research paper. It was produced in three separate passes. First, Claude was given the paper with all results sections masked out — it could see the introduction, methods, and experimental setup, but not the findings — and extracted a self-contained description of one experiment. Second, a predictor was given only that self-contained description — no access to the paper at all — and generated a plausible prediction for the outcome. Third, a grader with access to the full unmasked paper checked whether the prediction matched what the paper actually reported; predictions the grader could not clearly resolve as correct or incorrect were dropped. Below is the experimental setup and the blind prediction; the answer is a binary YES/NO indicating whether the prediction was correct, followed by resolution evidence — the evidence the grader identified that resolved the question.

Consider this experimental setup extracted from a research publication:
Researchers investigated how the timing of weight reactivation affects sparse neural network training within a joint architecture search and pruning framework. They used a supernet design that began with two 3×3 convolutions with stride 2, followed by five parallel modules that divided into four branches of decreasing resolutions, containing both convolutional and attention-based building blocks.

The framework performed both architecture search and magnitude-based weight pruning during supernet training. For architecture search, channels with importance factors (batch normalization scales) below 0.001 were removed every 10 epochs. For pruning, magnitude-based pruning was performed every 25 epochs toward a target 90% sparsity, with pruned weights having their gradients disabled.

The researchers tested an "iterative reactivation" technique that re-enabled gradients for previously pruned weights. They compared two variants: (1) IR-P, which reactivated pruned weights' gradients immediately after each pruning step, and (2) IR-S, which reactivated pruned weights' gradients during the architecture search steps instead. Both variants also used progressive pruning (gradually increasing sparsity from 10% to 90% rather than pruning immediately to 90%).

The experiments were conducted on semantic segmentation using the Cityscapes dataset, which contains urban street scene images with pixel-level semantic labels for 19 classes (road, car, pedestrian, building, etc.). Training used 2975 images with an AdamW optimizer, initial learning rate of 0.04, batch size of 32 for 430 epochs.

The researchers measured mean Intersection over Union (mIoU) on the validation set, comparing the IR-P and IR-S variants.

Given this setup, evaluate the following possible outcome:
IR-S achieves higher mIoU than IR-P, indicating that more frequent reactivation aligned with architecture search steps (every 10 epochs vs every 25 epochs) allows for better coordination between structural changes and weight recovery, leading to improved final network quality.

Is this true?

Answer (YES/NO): YES